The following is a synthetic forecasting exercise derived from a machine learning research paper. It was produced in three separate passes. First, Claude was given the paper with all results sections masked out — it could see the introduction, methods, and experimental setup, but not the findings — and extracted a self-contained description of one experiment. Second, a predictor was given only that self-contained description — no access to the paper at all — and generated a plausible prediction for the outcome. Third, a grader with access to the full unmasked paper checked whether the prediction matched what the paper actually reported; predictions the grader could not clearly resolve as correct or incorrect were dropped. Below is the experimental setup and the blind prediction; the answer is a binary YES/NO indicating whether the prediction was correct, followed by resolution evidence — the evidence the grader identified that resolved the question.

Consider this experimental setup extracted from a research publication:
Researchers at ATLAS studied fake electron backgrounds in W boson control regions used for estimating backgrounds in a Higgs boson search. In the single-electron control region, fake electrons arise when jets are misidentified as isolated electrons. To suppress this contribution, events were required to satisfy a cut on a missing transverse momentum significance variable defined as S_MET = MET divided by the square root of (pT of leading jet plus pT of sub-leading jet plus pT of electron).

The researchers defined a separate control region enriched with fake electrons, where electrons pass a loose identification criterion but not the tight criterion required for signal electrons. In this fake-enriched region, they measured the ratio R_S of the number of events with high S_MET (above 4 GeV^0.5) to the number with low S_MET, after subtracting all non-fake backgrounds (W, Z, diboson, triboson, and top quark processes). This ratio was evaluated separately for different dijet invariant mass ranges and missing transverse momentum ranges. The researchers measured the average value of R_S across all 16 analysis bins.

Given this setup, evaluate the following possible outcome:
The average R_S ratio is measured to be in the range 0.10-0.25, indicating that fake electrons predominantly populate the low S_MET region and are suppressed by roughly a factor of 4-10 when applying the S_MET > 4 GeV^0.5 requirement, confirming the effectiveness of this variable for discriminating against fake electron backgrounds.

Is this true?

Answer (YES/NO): YES